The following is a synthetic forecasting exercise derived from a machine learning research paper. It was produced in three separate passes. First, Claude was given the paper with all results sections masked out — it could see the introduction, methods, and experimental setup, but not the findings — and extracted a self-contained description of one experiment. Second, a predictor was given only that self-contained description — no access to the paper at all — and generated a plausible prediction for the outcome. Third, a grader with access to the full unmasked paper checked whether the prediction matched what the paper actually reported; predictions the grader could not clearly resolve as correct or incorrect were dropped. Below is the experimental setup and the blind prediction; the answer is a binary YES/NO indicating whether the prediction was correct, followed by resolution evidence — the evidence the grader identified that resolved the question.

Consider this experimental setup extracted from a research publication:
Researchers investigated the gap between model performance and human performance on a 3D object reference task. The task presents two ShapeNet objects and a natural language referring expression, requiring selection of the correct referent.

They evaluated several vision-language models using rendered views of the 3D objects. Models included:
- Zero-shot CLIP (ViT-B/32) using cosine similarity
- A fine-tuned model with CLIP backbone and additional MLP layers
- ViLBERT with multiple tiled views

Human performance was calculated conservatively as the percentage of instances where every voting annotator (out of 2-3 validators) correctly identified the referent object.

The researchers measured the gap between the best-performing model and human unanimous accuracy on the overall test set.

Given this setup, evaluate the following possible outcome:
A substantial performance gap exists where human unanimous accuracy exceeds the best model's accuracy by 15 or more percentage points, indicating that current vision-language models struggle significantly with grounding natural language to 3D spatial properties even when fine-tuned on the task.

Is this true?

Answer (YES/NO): NO